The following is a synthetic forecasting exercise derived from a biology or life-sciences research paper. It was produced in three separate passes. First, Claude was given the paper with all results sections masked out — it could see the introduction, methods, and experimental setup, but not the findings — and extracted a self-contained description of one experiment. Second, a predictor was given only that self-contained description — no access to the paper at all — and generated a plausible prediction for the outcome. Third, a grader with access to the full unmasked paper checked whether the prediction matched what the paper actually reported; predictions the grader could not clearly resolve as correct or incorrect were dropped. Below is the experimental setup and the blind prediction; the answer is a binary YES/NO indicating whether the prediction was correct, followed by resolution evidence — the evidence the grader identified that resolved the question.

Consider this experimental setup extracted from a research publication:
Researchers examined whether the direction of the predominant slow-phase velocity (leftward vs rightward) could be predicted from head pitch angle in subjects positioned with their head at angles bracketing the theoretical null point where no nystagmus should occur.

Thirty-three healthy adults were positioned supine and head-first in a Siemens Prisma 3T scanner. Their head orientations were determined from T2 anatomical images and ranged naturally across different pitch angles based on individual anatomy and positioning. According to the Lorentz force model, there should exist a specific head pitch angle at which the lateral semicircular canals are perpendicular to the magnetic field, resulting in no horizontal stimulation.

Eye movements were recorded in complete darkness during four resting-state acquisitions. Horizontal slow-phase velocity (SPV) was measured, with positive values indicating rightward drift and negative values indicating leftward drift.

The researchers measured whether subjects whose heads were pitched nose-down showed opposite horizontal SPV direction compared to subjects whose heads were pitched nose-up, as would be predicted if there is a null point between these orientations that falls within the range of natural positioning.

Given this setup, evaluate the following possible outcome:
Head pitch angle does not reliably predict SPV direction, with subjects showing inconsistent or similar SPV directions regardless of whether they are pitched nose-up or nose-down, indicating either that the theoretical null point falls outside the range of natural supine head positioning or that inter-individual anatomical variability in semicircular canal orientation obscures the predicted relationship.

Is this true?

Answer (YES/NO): YES